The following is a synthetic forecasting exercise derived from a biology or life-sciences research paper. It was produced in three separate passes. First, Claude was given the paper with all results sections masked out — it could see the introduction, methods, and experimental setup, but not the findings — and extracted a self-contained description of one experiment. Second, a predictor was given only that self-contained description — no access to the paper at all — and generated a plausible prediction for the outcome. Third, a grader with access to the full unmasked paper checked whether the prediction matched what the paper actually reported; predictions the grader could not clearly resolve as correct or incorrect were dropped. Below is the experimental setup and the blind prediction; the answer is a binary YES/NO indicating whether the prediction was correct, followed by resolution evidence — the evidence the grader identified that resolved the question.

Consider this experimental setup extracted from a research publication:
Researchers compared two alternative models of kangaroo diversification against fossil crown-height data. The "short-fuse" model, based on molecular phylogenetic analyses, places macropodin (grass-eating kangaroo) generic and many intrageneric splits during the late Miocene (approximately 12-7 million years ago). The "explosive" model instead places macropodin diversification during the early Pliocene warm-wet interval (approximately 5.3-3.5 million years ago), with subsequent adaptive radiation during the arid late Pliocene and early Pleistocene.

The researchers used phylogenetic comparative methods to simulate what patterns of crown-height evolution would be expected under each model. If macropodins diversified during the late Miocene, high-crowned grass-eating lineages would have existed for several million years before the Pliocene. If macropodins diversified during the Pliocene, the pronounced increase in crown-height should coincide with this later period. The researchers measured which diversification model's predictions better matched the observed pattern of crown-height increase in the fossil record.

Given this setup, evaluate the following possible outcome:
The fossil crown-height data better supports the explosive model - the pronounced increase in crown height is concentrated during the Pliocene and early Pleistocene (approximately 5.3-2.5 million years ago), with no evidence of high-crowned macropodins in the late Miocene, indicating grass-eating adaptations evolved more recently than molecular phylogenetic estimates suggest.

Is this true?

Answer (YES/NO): YES